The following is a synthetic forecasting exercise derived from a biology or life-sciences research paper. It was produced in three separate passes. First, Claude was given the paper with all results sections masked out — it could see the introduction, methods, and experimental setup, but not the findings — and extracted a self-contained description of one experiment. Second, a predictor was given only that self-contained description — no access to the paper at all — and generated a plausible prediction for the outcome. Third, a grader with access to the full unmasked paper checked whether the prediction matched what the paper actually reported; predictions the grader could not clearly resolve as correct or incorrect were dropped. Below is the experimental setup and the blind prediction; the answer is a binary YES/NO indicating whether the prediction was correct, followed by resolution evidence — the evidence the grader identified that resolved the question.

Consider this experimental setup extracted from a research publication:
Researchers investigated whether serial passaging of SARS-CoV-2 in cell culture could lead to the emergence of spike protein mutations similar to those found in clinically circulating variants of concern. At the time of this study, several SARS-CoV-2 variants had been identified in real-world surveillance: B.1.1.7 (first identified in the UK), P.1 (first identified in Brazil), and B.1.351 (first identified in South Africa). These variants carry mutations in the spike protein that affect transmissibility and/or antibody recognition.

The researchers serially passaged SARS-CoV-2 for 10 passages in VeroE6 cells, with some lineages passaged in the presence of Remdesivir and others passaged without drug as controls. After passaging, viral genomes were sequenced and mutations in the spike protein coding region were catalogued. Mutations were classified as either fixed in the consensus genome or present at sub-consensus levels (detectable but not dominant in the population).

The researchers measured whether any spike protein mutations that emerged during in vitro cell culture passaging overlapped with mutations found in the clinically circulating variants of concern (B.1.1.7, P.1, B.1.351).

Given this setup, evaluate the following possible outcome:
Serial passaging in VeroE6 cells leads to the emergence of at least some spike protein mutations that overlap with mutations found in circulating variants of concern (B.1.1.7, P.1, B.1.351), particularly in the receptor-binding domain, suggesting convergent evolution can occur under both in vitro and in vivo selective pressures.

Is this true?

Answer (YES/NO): YES